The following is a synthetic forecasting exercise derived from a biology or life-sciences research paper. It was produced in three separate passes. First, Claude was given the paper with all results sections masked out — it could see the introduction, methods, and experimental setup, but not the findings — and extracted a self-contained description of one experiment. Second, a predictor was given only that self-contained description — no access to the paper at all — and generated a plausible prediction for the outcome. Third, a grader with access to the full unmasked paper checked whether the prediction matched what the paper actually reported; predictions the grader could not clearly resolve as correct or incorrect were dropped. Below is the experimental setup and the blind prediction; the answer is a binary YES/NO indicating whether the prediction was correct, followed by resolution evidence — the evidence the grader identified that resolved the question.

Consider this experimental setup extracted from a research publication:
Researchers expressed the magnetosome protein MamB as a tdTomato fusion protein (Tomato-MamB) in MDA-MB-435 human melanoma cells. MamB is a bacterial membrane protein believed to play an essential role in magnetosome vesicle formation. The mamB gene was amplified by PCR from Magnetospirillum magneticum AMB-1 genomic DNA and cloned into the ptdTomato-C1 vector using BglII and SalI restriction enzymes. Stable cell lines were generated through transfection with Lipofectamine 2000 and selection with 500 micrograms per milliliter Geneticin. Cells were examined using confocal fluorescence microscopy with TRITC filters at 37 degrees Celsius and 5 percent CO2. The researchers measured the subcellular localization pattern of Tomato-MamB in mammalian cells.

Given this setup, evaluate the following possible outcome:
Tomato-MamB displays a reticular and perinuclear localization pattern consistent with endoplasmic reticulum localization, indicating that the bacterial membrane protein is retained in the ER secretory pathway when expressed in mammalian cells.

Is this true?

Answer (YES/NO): NO